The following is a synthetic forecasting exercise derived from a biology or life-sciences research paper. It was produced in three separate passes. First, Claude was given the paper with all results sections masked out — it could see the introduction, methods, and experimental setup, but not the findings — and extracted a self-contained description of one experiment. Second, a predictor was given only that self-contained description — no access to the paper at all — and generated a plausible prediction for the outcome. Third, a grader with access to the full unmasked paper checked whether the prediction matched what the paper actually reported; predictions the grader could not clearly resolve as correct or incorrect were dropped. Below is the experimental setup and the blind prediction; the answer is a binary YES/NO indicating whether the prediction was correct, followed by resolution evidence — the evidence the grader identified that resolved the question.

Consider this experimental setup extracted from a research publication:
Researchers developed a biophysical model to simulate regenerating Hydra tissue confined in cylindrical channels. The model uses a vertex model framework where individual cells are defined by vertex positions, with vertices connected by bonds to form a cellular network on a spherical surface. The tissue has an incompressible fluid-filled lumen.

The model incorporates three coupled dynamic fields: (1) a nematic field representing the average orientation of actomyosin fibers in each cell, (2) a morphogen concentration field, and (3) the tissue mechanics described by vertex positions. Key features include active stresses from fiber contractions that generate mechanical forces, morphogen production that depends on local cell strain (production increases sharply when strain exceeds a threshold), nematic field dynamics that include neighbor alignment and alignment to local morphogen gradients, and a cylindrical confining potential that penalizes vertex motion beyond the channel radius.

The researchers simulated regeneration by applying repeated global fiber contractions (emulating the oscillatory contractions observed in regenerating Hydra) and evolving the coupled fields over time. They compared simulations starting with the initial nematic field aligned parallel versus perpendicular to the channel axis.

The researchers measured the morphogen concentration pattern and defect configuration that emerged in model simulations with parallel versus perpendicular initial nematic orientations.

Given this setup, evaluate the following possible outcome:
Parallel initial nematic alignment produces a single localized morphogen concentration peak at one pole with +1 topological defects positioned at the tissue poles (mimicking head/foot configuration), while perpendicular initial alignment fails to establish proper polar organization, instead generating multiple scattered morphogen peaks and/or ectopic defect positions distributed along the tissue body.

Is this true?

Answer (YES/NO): NO